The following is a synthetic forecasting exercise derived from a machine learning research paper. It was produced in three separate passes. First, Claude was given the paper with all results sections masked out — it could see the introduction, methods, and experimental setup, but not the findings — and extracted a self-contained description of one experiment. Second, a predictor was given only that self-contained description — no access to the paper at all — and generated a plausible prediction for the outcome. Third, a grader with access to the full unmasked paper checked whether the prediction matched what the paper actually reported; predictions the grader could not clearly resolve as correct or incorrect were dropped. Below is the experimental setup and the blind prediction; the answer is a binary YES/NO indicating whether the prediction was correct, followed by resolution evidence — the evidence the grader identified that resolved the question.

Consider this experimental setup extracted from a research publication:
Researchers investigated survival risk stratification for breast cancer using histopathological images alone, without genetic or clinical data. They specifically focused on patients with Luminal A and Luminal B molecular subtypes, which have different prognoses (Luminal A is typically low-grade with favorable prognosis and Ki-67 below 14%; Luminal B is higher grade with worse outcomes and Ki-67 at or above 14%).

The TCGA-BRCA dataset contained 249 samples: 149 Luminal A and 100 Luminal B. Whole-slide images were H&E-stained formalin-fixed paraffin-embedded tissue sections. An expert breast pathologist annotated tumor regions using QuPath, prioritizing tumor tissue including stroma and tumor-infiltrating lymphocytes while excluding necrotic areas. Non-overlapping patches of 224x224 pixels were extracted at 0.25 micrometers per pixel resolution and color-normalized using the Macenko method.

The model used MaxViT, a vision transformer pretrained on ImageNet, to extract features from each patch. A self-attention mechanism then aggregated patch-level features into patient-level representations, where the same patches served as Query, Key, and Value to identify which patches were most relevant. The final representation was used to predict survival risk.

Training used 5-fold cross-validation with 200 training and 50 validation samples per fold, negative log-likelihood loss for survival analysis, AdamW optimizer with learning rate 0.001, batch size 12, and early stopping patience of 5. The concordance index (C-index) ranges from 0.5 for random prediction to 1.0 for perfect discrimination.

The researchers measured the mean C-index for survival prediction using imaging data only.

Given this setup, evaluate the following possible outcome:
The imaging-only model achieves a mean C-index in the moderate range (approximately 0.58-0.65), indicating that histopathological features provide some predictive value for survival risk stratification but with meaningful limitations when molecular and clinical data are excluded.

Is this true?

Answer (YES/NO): NO